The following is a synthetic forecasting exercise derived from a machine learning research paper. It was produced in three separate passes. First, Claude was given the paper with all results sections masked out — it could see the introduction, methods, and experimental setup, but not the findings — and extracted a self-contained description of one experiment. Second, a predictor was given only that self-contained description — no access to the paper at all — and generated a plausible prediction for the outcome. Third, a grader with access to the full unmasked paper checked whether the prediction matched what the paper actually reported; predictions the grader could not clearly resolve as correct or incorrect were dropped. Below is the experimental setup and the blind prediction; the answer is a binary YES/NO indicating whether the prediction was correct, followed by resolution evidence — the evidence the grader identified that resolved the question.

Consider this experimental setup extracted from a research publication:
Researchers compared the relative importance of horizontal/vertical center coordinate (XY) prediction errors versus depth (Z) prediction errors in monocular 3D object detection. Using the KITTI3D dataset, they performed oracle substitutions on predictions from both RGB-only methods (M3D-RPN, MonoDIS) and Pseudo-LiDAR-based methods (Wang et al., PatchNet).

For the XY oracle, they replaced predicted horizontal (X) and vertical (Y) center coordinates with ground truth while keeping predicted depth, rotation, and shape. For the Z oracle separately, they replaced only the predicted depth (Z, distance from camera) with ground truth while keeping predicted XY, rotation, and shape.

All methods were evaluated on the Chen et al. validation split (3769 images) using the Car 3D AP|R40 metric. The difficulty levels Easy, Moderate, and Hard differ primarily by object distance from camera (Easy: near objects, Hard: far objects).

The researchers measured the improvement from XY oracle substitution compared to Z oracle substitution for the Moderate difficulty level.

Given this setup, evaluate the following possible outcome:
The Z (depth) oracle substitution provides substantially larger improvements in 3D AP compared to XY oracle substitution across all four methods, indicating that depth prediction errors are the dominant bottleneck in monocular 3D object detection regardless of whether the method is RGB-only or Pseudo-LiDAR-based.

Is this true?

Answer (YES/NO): YES